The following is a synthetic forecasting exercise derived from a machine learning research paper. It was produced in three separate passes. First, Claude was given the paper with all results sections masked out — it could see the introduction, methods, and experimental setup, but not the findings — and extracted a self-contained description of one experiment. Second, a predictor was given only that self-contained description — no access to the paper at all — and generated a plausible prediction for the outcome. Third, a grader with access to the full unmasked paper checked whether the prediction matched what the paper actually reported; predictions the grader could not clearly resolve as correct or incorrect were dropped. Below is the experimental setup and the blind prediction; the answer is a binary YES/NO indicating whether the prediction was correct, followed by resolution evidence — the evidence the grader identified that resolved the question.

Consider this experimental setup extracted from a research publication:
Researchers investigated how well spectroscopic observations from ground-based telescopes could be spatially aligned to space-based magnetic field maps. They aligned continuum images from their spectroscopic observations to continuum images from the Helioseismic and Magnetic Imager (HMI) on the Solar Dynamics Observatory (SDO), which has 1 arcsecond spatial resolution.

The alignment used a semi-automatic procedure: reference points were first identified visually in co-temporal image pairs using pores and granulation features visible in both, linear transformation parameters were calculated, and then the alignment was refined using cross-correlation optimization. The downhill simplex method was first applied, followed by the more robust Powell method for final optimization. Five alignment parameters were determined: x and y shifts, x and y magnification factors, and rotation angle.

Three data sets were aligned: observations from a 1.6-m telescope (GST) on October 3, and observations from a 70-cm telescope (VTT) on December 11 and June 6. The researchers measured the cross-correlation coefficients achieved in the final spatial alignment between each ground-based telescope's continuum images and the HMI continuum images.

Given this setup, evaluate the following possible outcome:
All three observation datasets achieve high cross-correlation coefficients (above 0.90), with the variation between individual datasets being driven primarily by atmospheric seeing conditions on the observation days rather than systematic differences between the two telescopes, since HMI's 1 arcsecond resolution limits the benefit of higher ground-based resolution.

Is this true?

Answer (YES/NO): NO